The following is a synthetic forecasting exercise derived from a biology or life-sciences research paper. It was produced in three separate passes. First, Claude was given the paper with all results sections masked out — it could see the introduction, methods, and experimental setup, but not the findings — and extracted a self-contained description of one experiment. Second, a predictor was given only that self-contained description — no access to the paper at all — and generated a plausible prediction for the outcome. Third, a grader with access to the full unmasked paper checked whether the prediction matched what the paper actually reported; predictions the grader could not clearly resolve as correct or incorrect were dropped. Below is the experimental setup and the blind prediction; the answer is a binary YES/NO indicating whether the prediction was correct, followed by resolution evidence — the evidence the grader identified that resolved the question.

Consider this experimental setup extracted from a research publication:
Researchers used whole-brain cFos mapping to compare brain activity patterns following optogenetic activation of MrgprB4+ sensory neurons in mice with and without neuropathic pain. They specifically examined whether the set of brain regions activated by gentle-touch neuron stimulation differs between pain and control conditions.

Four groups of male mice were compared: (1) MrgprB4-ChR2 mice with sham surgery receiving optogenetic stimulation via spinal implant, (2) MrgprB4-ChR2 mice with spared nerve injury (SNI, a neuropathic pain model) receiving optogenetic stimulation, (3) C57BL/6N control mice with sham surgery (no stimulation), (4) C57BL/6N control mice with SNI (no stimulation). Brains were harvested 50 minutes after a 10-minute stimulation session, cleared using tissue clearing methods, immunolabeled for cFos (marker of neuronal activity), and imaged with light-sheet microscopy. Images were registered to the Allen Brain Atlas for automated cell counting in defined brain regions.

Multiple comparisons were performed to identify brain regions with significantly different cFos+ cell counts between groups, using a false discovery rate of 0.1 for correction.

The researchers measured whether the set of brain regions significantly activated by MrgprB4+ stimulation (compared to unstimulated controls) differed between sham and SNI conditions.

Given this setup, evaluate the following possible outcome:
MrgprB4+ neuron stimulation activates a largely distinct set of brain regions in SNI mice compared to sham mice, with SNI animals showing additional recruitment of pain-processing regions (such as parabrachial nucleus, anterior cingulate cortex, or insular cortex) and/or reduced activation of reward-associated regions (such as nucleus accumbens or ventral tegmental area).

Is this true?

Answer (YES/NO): NO